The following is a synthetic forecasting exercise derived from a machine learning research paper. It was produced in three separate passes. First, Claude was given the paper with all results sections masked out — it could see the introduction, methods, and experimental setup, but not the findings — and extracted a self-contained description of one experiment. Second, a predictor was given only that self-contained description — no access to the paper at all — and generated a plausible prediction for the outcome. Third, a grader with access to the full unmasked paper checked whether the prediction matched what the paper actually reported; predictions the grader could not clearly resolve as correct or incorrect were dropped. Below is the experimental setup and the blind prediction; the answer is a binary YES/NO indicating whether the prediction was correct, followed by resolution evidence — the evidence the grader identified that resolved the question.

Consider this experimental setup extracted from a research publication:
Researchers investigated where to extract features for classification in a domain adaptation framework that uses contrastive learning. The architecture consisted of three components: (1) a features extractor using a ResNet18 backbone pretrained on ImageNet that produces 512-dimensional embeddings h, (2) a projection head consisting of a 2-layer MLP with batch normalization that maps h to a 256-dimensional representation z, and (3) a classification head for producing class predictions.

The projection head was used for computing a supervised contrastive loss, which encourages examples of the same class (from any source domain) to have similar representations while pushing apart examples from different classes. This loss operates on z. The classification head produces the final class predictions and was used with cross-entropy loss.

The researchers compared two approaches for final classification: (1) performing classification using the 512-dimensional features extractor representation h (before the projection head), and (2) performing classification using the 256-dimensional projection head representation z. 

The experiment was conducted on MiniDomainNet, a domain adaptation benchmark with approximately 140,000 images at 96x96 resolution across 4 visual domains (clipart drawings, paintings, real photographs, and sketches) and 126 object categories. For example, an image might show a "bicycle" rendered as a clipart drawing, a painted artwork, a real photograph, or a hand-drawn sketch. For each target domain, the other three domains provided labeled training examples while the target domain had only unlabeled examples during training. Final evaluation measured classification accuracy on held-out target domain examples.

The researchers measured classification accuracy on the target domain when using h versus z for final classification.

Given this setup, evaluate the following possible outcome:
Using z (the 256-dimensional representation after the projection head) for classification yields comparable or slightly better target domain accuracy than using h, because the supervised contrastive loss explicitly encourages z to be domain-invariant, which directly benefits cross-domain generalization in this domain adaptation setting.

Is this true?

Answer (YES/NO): NO